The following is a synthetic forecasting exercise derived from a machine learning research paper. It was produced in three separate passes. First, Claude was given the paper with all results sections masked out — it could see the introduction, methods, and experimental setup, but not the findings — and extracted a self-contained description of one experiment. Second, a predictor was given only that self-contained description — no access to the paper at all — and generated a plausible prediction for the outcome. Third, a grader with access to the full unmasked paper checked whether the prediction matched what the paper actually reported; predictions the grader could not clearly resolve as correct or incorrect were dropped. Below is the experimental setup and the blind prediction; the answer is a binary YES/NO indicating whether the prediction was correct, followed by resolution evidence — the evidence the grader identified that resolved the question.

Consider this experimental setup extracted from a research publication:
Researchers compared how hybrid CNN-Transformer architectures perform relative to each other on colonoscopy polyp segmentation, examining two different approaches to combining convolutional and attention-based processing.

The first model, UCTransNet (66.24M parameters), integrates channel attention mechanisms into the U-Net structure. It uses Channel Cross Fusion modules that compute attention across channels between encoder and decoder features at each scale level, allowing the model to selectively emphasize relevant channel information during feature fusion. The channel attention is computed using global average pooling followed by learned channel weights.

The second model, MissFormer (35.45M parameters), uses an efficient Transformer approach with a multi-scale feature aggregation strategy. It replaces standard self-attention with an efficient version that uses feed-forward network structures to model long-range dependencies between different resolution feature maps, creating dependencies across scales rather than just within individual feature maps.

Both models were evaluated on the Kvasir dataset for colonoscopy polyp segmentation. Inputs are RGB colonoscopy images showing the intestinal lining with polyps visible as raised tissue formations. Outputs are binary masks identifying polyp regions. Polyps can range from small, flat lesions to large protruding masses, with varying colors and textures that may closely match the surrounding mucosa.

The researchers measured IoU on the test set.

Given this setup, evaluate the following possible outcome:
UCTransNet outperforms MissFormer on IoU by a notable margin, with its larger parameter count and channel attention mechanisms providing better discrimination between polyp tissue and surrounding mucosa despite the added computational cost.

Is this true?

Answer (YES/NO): YES